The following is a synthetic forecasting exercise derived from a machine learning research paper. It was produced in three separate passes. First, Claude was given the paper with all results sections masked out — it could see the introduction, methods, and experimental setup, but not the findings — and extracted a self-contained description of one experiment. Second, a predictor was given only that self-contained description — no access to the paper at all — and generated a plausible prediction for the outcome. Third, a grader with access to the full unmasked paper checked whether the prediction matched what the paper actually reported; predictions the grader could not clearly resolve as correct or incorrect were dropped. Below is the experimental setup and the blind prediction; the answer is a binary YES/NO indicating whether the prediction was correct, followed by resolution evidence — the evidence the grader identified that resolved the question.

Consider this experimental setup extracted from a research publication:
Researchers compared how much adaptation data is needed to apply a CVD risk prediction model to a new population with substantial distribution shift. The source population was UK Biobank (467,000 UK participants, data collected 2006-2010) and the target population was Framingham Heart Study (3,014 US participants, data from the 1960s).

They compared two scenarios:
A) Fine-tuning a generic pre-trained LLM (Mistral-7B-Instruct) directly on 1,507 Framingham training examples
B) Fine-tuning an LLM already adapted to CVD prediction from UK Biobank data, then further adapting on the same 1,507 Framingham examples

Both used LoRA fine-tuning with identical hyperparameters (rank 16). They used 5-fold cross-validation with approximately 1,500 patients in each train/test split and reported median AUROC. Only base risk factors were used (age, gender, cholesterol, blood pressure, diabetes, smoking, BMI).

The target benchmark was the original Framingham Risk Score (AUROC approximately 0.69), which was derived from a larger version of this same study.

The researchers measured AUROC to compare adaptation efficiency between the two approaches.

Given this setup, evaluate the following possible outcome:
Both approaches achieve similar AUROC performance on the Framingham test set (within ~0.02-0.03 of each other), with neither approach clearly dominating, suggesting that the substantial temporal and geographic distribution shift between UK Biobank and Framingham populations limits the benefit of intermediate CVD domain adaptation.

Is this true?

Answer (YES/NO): NO